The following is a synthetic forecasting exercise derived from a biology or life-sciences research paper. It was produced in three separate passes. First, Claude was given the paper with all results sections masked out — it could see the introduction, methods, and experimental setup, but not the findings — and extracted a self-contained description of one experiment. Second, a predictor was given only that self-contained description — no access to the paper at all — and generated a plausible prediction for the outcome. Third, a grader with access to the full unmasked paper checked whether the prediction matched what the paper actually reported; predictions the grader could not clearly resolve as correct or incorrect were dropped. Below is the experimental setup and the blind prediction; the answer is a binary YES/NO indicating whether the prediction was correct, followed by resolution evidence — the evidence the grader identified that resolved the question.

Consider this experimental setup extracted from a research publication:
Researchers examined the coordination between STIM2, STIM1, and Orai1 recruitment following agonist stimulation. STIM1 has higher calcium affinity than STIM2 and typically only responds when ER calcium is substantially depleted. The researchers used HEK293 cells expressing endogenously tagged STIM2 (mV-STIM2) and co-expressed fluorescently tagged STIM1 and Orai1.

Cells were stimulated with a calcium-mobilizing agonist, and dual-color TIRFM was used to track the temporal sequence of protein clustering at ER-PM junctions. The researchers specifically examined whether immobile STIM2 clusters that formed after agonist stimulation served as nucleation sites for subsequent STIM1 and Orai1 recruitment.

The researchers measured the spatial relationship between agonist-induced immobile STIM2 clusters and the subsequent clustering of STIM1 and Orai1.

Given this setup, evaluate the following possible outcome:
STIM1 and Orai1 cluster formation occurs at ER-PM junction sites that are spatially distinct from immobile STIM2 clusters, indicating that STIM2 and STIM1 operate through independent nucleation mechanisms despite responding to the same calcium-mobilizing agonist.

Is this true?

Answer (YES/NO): NO